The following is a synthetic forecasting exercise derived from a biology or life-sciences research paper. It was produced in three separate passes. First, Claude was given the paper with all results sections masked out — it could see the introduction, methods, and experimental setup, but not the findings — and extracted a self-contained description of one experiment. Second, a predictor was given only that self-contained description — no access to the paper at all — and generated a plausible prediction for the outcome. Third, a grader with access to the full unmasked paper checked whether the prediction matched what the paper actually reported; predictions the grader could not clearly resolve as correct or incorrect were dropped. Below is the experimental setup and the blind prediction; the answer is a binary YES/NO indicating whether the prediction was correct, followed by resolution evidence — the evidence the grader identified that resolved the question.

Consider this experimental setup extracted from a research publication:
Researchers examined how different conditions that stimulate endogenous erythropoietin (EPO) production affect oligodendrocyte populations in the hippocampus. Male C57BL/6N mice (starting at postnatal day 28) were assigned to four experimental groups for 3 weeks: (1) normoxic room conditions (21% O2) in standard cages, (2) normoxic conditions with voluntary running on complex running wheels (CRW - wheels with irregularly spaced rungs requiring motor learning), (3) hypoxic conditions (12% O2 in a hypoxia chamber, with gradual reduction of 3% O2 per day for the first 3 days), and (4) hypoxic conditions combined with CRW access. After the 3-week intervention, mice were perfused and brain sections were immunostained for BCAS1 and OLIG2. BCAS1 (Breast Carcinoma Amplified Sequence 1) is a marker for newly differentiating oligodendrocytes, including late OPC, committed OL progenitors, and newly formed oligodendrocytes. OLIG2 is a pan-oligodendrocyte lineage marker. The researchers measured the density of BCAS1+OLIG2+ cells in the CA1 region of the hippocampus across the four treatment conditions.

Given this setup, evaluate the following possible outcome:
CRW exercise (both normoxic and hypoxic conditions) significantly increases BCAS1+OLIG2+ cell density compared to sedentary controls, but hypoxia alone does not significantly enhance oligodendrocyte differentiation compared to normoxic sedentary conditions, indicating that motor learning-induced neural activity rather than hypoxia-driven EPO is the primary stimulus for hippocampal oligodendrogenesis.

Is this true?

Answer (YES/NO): NO